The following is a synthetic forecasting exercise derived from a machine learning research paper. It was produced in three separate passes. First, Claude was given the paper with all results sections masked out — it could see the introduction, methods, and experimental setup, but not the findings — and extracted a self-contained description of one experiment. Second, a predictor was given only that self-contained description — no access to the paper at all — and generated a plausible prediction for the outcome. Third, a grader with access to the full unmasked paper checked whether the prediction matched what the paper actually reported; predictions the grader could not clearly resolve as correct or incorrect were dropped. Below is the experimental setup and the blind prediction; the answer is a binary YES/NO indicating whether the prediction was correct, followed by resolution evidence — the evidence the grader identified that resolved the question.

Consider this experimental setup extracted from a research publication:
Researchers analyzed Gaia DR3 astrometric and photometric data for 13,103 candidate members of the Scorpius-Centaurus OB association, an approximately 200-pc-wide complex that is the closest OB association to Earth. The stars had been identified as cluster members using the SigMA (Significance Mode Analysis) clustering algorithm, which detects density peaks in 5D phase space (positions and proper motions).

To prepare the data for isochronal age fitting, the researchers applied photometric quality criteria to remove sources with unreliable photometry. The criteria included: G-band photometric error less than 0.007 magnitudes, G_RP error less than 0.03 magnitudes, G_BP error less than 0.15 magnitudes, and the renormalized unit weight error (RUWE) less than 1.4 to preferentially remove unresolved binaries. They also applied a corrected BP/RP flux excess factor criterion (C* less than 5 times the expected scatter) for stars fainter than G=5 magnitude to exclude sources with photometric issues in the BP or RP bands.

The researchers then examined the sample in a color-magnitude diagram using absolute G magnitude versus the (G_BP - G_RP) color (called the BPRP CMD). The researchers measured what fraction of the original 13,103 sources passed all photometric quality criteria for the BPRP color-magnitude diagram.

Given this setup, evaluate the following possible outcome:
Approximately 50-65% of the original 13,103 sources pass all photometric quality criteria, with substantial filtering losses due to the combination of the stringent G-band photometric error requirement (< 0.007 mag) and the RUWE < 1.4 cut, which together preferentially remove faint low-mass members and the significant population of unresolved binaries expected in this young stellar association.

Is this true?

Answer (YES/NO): NO